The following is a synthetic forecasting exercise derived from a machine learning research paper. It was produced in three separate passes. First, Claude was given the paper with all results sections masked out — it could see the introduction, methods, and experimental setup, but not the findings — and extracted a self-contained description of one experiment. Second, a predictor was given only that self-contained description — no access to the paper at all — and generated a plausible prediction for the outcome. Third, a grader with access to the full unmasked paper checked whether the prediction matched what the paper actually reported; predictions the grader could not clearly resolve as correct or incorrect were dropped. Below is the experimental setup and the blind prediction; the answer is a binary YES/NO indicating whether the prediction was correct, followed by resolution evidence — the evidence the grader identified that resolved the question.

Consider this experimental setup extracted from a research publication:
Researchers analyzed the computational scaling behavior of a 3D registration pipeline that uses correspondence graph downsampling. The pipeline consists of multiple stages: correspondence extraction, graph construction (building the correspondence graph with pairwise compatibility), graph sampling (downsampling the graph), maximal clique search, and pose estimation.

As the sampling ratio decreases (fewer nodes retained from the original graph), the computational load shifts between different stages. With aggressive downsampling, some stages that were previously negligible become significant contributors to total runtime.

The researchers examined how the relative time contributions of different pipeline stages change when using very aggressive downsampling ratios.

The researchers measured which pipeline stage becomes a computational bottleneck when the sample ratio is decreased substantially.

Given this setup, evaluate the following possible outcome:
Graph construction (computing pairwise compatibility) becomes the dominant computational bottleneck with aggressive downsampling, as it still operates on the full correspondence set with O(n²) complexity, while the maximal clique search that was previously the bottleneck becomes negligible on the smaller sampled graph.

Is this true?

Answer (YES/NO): NO